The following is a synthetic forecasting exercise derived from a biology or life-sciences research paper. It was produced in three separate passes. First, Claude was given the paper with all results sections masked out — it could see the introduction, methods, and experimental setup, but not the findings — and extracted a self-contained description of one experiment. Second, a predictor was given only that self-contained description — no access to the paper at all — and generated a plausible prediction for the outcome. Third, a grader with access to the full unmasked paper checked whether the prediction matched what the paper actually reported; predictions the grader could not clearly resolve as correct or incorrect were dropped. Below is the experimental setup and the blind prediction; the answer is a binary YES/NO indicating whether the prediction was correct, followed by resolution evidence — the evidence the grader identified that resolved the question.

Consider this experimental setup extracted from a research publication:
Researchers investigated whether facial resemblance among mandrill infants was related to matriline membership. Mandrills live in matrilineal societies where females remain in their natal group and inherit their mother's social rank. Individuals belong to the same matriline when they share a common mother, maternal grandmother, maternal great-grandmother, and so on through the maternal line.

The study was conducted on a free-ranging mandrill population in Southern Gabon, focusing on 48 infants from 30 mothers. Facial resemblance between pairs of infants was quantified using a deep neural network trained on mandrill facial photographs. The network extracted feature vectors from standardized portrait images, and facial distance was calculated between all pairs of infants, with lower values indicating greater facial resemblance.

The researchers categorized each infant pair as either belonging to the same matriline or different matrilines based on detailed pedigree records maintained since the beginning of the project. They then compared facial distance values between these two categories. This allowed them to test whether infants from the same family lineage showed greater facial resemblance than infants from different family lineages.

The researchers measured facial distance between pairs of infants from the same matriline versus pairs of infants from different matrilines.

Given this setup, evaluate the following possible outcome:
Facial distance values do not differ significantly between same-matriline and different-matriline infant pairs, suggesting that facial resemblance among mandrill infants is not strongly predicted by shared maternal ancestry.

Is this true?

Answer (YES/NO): YES